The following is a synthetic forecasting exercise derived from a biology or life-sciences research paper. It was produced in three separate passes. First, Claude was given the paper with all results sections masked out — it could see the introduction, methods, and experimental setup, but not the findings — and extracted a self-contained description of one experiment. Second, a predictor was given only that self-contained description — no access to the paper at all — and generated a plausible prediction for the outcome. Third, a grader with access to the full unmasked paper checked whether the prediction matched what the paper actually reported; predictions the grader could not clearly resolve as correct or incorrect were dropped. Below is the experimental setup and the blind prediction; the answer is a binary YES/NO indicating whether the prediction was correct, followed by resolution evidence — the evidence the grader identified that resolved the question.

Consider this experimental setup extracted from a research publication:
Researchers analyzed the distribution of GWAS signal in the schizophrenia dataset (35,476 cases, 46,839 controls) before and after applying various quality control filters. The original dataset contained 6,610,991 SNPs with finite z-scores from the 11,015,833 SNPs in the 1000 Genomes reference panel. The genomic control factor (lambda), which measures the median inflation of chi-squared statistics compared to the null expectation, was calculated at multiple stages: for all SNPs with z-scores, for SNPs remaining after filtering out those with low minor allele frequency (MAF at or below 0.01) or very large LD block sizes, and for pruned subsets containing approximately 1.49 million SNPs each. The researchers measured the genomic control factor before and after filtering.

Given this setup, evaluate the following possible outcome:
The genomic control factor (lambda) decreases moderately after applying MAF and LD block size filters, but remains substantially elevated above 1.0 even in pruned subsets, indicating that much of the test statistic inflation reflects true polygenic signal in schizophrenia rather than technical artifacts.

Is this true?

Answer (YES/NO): NO